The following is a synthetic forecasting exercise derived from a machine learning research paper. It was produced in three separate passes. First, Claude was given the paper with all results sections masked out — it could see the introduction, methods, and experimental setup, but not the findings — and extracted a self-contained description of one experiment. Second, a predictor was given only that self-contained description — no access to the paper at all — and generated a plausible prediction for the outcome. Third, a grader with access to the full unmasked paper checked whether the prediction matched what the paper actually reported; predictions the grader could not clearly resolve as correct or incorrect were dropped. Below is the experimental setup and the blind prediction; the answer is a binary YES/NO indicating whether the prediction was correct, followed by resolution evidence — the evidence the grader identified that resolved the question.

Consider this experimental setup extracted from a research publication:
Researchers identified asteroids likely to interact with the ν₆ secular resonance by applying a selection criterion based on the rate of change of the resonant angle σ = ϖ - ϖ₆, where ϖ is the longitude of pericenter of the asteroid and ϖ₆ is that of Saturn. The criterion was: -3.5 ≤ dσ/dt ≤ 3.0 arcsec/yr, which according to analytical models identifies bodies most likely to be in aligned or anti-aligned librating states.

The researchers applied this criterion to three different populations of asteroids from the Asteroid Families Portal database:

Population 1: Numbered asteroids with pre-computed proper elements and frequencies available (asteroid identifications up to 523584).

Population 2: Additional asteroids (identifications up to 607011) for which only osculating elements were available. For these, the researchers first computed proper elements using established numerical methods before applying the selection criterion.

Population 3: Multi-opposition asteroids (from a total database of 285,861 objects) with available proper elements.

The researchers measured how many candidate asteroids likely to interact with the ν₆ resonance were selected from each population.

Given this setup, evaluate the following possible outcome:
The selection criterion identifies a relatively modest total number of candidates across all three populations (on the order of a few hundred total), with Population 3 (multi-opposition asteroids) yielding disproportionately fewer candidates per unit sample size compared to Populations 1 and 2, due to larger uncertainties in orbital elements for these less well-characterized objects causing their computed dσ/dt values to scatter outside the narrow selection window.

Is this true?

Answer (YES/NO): NO